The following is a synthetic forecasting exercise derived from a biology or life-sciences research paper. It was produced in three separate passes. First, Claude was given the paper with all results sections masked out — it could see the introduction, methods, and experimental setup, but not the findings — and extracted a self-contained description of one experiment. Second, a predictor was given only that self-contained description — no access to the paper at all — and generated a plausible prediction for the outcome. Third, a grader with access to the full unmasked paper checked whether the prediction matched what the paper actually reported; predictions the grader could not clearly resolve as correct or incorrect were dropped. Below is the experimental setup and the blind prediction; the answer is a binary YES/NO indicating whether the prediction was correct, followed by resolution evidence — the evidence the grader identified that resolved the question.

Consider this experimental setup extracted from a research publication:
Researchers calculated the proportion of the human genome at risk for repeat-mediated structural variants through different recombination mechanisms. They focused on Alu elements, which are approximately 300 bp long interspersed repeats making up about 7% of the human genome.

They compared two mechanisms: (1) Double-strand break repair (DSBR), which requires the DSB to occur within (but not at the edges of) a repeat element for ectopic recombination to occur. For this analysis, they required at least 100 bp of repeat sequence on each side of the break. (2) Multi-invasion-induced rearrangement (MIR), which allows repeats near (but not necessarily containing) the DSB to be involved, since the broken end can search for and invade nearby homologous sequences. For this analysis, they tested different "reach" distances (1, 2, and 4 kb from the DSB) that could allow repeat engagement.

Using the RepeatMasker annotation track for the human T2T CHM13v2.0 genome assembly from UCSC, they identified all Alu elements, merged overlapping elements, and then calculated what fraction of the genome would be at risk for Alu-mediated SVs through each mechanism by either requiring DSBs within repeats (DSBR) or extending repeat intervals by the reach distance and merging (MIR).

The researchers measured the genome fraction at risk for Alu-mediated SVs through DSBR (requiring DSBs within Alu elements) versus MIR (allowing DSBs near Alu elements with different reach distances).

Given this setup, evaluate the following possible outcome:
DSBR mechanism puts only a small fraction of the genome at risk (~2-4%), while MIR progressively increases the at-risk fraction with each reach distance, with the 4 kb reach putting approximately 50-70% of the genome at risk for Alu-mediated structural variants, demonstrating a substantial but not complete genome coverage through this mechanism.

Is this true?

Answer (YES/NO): NO